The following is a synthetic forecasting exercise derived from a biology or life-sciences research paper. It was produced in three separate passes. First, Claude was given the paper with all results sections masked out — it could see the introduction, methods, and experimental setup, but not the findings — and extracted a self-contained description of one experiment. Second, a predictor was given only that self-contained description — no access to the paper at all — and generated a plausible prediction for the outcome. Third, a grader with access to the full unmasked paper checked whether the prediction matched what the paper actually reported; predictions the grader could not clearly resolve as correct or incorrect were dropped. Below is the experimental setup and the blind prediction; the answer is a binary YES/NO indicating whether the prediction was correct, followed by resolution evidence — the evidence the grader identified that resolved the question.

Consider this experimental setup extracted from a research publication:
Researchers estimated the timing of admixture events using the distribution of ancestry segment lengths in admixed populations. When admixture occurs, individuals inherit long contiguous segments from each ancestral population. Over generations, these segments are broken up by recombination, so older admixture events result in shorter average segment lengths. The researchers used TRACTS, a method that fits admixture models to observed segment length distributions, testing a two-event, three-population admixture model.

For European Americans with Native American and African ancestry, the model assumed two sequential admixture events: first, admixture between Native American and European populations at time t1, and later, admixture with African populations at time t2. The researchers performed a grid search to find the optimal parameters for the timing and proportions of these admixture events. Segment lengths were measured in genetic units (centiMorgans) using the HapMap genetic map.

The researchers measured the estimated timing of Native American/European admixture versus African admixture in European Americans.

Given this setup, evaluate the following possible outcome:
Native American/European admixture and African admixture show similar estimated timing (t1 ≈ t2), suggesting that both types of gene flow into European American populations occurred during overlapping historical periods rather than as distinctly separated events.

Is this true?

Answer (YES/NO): NO